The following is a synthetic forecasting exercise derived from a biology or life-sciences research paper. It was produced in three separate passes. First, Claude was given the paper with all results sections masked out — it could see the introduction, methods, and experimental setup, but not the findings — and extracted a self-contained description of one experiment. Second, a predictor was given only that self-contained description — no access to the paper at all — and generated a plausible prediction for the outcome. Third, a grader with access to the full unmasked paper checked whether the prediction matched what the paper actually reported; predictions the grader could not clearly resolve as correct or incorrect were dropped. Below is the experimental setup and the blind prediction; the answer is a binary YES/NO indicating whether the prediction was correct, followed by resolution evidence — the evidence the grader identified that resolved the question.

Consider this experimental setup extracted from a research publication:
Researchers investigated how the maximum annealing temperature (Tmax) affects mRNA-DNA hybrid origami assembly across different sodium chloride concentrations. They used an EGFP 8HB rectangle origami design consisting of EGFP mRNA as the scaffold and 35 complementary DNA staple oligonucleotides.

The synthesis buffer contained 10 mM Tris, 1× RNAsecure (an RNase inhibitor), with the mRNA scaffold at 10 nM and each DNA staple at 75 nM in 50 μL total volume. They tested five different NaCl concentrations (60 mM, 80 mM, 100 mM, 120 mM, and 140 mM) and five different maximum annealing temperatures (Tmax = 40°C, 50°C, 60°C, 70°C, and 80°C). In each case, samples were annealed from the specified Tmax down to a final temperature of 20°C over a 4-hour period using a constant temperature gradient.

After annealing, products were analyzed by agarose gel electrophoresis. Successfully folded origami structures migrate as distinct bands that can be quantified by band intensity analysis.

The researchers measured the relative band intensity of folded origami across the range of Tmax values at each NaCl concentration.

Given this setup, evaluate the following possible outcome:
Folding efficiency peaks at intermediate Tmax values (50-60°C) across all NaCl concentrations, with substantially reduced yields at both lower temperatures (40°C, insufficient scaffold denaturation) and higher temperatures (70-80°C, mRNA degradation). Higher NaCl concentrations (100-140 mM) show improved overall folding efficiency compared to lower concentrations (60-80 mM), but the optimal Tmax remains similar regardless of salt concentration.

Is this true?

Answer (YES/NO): NO